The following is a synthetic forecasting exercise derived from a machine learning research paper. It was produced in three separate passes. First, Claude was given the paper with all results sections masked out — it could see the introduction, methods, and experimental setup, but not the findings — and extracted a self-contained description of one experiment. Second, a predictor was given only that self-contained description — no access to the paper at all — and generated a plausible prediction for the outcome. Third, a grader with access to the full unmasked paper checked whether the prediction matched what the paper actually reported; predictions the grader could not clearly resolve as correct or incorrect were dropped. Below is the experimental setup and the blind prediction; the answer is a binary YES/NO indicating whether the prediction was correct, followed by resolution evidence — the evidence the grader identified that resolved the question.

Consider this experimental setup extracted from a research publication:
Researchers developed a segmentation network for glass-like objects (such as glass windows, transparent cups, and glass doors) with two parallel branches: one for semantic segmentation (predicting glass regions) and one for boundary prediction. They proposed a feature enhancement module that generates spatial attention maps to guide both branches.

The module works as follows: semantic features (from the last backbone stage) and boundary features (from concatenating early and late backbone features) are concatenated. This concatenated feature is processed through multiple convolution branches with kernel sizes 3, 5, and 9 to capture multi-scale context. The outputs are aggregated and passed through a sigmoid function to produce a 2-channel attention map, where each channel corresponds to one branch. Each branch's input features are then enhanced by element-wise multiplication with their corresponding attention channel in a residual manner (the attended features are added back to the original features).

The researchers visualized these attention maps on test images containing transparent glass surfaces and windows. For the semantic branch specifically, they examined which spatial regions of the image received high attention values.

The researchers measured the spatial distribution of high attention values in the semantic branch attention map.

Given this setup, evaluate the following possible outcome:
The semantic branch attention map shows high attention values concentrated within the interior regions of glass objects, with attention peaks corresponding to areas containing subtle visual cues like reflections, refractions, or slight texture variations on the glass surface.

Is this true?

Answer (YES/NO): NO